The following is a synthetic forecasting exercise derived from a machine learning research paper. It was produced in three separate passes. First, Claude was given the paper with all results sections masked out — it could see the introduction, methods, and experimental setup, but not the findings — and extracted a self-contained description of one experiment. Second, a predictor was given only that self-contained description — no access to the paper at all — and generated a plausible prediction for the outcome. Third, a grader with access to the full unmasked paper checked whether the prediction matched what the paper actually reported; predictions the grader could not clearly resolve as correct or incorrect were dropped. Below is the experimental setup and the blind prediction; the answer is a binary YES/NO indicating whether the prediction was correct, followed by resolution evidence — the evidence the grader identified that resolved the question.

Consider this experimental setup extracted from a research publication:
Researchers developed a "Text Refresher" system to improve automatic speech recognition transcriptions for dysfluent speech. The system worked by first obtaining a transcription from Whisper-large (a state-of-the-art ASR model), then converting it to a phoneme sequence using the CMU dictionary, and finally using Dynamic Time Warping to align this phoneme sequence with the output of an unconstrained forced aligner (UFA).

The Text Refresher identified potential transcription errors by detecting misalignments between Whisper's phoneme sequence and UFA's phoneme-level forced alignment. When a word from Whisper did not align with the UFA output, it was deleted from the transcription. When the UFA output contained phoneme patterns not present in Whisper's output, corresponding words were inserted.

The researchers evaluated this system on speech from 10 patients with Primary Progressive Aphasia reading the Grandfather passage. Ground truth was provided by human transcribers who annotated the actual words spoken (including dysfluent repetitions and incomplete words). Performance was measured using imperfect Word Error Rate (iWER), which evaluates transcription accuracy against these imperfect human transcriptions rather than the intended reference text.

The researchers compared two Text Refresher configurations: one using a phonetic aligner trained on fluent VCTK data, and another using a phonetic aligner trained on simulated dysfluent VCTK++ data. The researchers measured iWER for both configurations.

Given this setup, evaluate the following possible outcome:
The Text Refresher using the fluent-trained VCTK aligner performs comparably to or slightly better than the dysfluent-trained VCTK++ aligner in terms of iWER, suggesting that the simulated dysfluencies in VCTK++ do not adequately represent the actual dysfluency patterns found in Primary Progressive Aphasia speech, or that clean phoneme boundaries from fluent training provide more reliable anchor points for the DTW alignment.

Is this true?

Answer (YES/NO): NO